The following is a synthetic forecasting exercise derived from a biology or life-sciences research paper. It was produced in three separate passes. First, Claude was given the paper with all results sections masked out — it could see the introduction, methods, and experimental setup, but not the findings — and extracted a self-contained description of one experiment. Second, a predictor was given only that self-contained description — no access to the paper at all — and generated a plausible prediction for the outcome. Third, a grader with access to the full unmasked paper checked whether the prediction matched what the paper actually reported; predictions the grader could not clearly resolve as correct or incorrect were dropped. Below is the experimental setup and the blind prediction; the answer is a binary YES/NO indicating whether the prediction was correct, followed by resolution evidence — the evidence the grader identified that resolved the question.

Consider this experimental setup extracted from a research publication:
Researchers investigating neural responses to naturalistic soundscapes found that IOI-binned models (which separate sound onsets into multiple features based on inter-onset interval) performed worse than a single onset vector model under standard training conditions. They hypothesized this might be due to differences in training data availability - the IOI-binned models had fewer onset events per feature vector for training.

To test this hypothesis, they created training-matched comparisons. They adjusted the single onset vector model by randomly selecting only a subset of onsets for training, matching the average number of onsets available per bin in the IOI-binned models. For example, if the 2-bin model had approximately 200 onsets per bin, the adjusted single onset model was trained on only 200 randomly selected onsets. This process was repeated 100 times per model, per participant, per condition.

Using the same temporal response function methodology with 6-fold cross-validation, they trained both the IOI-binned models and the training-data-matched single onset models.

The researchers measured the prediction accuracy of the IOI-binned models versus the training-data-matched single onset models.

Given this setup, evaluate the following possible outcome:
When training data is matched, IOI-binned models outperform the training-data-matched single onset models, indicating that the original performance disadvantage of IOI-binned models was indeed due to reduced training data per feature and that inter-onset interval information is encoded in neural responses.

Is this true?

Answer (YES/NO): YES